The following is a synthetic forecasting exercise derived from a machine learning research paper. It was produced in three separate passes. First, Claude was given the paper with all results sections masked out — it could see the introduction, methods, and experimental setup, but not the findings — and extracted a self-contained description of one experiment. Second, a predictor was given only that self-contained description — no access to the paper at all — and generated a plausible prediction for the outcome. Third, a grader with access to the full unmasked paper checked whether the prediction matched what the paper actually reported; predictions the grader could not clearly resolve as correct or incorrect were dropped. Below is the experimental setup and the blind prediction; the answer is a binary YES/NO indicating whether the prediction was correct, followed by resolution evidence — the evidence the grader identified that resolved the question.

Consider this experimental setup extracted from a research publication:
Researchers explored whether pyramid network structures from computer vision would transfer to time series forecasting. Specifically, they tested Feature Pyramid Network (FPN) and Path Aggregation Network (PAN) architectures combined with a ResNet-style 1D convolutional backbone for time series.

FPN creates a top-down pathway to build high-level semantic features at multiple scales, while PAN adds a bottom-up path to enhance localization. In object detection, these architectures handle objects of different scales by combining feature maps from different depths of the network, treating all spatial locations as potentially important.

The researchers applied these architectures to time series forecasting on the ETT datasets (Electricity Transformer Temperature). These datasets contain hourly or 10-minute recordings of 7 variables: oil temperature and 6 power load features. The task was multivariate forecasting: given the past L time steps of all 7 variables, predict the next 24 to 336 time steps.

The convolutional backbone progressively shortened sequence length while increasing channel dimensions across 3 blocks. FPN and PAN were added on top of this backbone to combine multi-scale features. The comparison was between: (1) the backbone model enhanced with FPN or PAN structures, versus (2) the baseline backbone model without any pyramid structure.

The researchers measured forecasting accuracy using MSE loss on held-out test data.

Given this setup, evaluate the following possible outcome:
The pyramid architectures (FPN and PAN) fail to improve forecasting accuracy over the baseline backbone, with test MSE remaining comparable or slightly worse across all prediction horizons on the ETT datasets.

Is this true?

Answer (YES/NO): YES